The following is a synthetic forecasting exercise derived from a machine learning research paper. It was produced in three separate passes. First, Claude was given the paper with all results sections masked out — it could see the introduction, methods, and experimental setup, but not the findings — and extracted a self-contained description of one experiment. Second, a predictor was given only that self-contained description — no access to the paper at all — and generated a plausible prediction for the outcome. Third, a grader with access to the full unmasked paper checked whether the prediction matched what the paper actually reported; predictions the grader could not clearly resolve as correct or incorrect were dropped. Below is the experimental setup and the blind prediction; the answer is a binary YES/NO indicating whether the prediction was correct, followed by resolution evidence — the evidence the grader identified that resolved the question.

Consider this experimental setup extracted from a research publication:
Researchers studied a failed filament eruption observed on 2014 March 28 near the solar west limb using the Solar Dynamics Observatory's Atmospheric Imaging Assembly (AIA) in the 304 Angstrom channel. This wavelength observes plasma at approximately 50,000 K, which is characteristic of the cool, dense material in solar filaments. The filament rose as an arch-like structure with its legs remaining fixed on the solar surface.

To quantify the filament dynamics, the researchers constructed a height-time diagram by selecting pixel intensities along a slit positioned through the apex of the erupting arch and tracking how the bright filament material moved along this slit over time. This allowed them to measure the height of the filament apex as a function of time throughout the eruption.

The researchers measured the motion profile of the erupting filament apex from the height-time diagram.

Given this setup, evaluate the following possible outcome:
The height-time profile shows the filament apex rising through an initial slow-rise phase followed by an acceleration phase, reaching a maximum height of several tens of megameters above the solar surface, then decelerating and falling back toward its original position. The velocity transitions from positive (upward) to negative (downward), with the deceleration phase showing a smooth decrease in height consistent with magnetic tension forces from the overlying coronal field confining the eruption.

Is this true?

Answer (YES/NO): NO